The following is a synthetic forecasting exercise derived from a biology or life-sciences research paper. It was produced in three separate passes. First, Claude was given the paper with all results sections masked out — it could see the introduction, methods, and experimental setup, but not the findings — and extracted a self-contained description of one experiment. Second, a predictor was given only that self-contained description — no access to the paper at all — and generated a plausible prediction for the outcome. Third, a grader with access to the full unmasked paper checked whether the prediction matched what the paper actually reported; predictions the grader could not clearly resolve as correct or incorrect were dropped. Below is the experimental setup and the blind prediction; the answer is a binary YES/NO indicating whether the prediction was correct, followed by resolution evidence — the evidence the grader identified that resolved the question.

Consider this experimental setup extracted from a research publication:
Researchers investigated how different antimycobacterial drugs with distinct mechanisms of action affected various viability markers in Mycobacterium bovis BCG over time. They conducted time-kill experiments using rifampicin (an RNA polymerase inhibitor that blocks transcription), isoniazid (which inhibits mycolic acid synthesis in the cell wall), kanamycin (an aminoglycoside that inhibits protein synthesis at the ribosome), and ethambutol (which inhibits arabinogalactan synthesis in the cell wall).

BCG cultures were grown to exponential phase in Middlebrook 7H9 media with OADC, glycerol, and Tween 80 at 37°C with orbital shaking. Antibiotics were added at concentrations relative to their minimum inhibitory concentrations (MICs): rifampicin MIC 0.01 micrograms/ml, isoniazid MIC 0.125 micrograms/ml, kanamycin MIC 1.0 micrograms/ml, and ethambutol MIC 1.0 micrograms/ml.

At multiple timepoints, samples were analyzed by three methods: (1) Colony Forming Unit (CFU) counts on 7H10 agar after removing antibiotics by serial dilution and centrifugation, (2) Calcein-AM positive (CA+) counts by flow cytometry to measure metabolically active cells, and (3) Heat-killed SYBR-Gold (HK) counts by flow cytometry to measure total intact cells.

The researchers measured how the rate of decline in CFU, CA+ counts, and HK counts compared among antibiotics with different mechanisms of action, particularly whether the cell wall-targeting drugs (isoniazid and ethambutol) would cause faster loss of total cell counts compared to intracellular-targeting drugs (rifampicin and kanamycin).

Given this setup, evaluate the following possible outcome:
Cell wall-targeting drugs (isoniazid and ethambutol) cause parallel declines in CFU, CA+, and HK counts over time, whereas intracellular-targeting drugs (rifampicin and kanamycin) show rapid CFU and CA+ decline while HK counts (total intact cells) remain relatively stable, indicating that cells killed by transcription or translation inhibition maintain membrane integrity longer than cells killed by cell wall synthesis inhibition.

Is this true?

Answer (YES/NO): NO